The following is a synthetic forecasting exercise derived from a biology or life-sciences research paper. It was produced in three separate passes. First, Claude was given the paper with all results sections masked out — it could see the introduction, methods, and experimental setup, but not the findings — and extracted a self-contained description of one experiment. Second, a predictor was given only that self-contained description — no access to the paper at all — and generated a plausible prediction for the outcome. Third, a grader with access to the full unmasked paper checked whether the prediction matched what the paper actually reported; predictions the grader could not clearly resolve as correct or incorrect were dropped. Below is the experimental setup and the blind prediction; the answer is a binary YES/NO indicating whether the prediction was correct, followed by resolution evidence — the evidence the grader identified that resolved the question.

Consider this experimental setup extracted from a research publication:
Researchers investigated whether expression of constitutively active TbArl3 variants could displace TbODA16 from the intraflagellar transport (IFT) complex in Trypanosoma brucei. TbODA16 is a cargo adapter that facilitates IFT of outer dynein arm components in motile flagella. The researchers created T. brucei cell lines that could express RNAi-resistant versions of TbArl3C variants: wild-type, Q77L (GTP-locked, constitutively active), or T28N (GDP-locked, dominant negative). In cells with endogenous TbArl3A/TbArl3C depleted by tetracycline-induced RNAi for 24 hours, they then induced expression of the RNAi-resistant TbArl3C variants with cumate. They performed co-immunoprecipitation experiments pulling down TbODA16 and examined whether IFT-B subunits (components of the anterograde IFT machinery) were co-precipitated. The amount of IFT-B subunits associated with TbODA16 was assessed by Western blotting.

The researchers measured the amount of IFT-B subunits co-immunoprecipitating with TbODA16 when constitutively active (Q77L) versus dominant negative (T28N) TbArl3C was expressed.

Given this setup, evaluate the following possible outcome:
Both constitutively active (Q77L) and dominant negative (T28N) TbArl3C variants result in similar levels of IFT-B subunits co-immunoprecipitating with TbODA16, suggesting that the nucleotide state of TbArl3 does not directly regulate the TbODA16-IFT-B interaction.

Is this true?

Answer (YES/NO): NO